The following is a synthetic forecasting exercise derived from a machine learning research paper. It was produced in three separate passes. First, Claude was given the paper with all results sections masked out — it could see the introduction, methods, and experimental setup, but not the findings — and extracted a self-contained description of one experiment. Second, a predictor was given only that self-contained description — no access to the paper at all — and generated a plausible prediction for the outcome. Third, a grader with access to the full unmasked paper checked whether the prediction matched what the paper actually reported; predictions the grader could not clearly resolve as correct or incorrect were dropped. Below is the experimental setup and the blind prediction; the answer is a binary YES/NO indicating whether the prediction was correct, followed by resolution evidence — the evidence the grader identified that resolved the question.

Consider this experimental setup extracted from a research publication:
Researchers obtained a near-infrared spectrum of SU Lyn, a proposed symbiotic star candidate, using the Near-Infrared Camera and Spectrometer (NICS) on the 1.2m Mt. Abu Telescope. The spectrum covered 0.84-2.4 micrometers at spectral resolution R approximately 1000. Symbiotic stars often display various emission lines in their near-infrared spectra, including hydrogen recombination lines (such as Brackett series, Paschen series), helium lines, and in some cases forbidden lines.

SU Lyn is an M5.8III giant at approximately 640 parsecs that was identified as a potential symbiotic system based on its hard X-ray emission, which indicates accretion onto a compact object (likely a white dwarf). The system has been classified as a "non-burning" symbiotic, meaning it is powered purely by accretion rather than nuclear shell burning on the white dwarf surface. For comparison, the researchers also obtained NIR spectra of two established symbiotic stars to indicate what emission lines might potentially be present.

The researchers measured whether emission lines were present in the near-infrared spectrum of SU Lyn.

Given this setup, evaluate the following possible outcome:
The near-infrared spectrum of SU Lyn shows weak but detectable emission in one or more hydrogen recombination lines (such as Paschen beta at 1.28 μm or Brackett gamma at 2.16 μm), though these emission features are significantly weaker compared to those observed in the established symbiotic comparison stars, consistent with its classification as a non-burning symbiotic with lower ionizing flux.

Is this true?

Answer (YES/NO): NO